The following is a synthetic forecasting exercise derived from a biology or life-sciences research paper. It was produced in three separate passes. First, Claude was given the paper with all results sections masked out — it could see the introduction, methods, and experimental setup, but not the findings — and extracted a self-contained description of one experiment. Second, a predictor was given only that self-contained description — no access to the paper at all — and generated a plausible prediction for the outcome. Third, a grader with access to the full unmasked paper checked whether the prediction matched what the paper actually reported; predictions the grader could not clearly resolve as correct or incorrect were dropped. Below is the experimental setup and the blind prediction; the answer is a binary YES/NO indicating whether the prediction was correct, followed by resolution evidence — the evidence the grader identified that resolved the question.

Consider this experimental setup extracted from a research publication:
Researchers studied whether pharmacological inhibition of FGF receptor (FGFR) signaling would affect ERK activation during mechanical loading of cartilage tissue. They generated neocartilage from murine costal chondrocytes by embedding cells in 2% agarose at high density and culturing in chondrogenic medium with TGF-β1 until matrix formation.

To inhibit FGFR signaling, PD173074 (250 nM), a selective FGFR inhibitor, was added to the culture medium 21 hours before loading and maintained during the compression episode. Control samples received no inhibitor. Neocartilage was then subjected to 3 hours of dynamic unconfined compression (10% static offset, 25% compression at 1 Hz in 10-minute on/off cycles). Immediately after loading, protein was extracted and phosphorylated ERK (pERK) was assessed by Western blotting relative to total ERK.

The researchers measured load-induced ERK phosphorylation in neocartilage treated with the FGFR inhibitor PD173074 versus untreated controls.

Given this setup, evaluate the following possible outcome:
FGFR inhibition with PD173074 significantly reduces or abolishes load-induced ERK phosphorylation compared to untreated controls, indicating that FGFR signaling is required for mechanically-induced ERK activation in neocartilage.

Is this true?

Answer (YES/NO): YES